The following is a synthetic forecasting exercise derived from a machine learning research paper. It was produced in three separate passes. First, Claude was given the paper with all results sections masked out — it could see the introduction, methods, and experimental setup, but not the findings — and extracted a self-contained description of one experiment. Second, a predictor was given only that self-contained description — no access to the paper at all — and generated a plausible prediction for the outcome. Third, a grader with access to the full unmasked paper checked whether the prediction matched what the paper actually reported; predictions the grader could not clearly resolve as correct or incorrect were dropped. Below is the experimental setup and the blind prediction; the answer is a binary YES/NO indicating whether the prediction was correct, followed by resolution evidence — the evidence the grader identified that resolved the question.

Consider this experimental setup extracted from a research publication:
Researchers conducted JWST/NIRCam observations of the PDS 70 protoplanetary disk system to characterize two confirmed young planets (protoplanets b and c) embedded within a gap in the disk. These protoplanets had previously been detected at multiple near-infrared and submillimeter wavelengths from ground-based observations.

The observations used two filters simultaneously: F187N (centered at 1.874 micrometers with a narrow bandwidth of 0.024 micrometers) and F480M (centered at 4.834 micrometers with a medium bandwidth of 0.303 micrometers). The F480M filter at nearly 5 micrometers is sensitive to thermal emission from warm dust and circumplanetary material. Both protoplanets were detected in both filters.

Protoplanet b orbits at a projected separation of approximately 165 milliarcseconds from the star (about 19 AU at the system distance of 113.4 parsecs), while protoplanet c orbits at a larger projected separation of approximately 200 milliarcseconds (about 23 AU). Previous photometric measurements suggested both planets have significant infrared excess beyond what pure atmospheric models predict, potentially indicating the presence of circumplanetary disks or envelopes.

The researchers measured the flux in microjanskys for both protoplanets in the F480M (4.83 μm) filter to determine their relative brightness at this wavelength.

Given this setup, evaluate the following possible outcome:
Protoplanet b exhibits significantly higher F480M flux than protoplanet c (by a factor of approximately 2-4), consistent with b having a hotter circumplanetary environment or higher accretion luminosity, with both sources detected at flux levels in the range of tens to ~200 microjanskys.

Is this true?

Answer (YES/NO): NO